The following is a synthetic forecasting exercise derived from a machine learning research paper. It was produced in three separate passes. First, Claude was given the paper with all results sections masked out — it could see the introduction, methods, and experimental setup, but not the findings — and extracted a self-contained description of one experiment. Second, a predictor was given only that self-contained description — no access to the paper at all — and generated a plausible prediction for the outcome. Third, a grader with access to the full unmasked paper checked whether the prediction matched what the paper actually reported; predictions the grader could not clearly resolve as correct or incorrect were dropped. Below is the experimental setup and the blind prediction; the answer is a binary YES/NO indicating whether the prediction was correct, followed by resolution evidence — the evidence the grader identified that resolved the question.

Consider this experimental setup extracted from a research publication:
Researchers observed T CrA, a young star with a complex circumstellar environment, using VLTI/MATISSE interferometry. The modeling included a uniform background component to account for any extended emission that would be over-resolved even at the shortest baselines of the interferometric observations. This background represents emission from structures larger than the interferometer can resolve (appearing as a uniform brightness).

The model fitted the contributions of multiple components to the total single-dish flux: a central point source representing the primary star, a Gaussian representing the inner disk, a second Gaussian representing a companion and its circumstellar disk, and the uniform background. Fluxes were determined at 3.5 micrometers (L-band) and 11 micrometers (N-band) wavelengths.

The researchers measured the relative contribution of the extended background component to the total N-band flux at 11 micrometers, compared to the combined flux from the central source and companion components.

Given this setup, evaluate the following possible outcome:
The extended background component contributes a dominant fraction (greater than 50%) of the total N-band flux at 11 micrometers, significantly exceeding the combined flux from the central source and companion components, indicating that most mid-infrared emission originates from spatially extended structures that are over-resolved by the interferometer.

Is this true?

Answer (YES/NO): NO